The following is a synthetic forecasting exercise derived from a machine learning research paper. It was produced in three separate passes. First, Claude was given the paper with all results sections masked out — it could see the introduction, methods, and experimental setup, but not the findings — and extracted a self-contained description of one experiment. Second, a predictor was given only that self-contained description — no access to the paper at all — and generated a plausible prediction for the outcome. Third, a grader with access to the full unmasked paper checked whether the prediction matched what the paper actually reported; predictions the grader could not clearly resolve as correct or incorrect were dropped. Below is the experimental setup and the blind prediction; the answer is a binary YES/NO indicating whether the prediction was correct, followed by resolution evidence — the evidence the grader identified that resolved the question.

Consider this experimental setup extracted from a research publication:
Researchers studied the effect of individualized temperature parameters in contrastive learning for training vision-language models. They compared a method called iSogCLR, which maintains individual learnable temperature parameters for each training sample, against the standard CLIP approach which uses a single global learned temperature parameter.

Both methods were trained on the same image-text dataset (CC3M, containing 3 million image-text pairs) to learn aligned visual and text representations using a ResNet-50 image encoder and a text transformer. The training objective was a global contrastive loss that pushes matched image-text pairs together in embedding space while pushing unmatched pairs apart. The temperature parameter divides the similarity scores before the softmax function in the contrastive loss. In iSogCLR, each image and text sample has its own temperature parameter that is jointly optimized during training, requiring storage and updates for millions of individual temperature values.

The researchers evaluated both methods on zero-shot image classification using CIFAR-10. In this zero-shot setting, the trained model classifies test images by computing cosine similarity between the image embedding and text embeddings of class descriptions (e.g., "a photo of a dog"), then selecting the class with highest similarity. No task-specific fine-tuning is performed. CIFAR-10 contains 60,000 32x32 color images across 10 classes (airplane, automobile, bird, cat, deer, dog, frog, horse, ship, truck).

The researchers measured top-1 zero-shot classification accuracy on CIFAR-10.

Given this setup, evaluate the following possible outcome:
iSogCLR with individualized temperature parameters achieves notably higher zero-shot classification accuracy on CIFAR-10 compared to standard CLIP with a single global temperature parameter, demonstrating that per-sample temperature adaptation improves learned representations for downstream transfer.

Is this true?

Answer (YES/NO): NO